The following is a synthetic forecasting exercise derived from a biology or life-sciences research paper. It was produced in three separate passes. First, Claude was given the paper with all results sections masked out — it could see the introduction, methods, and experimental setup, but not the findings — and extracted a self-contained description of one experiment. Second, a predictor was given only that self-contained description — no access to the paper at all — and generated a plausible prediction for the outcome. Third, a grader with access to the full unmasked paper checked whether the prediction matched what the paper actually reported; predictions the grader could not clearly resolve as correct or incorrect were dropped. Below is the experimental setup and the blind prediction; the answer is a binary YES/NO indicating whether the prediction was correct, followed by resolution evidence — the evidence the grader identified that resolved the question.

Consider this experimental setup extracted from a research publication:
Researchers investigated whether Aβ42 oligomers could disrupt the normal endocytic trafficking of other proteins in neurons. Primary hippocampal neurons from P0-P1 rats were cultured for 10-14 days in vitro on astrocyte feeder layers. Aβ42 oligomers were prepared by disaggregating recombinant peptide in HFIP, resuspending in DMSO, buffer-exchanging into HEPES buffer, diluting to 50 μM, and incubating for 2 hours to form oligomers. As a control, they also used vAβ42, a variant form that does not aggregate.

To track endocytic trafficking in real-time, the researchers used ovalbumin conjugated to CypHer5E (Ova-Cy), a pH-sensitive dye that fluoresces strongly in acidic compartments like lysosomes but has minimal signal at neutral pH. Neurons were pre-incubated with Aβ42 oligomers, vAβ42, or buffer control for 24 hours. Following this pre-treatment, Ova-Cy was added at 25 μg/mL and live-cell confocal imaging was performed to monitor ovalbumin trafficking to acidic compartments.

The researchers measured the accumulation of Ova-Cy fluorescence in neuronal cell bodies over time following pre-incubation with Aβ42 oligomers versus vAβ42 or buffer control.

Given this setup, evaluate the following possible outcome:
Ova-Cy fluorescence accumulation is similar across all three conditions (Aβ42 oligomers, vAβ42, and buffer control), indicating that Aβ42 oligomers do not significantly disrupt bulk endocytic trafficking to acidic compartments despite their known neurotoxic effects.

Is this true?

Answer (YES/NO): NO